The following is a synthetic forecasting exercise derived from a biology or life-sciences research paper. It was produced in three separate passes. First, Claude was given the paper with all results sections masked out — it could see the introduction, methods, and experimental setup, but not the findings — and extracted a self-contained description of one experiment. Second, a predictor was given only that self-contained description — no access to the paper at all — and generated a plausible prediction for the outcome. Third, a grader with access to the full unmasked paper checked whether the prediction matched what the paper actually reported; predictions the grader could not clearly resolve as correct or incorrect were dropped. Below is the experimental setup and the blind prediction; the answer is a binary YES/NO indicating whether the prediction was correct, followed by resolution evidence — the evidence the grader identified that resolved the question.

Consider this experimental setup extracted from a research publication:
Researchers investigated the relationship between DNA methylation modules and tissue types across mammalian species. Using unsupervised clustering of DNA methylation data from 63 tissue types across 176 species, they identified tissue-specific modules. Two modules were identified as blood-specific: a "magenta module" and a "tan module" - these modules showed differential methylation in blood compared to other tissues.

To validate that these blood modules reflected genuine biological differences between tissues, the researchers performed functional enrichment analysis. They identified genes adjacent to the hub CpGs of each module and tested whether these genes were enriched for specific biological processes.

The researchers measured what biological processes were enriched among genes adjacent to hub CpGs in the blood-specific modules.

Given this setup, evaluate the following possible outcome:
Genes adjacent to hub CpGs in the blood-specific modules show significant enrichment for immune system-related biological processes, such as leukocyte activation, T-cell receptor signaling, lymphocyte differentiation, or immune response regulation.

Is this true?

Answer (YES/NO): YES